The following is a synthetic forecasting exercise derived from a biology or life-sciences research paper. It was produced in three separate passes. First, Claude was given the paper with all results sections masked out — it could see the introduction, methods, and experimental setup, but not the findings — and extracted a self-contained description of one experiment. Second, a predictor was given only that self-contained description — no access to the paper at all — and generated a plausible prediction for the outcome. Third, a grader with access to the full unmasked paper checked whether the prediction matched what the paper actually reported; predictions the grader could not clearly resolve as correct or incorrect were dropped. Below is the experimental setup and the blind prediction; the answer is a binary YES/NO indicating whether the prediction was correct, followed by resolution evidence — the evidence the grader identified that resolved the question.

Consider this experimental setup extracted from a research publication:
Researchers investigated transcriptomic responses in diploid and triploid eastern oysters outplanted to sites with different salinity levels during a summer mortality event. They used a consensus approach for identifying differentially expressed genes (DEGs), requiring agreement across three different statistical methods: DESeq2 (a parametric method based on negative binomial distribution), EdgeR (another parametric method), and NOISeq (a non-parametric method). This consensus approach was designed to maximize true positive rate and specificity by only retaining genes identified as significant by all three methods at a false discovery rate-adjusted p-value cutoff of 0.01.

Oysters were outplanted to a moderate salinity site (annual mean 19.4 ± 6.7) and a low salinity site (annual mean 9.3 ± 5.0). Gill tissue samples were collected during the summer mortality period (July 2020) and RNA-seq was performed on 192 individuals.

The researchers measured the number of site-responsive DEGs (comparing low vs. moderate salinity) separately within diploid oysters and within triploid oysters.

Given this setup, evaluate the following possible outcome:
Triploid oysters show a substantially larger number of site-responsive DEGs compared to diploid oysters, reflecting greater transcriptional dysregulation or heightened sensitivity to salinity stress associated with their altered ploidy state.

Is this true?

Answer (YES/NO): YES